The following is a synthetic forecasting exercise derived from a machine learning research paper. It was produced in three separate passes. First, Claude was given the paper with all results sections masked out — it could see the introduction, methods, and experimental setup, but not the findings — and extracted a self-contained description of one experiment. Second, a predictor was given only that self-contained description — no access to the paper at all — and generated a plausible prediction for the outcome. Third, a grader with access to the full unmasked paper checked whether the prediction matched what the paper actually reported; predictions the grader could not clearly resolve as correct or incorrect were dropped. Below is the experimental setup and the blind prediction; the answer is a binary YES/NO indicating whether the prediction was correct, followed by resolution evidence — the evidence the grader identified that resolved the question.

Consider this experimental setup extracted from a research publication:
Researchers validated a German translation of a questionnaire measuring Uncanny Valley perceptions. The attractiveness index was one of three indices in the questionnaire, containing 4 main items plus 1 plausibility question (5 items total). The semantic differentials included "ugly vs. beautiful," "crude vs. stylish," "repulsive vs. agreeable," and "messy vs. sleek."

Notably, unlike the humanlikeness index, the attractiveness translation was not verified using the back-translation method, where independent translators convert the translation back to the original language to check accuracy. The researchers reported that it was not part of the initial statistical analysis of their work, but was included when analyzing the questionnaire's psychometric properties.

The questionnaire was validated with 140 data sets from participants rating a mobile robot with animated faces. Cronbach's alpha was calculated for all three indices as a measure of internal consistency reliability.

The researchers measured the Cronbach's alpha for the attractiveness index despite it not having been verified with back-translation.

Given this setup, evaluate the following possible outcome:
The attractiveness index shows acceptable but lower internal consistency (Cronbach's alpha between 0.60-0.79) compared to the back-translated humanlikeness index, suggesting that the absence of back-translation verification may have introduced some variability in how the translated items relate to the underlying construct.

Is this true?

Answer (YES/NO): NO